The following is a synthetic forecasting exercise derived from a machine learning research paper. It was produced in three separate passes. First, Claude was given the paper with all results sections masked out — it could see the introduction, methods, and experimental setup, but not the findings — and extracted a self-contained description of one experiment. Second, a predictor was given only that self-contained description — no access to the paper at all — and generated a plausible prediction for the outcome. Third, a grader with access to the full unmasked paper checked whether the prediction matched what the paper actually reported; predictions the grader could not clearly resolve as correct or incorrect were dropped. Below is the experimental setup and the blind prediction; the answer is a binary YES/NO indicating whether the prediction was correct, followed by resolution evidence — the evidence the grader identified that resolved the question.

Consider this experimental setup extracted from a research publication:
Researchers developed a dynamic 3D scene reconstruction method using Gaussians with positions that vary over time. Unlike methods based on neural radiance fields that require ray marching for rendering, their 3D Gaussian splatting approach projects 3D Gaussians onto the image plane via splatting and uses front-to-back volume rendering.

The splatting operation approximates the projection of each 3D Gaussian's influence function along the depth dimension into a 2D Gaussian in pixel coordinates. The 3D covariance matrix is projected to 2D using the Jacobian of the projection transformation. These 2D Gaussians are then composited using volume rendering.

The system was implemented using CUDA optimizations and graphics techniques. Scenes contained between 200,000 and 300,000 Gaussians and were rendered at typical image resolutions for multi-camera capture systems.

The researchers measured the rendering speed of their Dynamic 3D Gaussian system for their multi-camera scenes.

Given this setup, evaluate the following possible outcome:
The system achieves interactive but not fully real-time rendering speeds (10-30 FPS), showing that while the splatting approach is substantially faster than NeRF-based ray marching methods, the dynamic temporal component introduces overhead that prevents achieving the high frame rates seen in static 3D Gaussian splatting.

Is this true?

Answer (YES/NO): NO